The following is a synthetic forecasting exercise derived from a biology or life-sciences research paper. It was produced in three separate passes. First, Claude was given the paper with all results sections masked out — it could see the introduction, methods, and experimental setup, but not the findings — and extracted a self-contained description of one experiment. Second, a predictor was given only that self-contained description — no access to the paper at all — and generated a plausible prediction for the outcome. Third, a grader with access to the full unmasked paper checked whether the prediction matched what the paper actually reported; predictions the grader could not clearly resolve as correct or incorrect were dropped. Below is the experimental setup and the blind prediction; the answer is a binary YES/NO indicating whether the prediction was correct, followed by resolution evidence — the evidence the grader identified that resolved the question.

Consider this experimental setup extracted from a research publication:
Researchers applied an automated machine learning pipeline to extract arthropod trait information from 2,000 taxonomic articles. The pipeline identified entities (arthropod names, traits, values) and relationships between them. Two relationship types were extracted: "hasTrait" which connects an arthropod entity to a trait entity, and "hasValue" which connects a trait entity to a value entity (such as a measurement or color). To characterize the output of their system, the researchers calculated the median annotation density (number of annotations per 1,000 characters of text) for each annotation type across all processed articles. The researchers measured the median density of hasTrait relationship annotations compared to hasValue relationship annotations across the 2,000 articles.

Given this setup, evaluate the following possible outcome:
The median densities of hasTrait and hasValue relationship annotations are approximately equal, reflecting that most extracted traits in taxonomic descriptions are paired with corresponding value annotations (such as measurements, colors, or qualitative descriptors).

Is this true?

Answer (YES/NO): NO